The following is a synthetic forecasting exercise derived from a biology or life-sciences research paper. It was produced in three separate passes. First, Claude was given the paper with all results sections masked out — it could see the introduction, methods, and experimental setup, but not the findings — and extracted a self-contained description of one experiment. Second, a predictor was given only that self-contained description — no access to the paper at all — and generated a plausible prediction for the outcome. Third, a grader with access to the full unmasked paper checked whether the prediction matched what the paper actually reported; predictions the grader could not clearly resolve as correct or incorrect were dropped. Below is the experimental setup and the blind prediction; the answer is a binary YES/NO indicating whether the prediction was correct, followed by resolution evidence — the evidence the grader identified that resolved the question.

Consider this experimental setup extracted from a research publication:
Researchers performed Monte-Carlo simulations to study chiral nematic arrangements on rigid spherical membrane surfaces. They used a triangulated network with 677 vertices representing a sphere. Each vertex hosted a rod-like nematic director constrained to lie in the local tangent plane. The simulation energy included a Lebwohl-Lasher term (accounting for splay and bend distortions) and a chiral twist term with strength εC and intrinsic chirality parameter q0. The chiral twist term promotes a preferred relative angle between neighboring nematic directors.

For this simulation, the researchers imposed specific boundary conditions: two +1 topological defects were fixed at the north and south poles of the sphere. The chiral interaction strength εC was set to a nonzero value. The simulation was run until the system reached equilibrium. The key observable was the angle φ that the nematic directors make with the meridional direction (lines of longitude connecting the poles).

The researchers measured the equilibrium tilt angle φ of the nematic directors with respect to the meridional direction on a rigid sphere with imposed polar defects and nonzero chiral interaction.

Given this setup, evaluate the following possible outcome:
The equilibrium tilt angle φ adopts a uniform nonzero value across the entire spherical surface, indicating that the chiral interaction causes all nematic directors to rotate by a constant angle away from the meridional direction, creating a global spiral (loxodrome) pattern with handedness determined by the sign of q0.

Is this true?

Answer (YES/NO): YES